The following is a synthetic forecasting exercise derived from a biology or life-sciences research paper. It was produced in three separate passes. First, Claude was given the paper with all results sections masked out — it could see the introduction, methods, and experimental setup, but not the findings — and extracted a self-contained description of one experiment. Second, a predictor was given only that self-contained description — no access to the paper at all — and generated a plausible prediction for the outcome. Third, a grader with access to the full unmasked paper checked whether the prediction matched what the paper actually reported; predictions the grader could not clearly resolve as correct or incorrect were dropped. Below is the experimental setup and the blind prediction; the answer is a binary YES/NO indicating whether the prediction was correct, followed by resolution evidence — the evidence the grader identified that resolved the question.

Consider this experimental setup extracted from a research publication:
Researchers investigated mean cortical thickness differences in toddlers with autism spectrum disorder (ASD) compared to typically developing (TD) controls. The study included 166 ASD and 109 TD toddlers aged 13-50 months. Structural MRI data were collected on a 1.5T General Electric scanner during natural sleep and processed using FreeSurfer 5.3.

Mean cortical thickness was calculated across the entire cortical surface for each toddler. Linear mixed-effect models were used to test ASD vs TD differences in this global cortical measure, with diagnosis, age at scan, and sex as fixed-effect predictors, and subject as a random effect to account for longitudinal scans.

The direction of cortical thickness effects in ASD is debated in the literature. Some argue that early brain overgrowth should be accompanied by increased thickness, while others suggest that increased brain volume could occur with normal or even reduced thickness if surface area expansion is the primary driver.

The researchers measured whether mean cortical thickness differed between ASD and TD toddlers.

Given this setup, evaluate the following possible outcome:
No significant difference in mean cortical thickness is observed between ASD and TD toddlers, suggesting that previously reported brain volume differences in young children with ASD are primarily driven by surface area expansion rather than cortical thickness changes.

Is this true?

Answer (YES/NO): YES